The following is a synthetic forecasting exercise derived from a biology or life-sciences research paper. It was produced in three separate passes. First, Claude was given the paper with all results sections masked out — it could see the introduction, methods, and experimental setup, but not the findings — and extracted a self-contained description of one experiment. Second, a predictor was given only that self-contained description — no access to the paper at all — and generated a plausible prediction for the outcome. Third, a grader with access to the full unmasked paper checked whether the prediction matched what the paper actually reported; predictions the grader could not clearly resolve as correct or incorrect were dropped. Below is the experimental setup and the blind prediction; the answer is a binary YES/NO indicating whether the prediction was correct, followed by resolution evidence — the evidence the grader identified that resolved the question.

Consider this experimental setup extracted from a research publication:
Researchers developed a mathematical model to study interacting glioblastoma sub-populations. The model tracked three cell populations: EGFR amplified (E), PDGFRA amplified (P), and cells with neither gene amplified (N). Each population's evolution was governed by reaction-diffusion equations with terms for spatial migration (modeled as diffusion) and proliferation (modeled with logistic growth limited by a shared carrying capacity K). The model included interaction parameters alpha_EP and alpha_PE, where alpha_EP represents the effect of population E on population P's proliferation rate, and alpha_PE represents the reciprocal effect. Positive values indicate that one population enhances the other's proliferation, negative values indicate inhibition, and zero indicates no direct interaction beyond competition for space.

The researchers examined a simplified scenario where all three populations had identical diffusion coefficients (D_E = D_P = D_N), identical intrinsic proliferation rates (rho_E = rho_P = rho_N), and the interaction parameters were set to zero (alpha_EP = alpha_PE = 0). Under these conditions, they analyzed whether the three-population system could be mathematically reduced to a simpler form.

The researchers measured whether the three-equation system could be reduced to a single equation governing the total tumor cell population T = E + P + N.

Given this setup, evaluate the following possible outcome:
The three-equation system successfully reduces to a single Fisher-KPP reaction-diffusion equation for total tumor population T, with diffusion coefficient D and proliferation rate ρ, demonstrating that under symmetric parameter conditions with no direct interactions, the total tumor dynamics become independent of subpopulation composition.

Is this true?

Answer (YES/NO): YES